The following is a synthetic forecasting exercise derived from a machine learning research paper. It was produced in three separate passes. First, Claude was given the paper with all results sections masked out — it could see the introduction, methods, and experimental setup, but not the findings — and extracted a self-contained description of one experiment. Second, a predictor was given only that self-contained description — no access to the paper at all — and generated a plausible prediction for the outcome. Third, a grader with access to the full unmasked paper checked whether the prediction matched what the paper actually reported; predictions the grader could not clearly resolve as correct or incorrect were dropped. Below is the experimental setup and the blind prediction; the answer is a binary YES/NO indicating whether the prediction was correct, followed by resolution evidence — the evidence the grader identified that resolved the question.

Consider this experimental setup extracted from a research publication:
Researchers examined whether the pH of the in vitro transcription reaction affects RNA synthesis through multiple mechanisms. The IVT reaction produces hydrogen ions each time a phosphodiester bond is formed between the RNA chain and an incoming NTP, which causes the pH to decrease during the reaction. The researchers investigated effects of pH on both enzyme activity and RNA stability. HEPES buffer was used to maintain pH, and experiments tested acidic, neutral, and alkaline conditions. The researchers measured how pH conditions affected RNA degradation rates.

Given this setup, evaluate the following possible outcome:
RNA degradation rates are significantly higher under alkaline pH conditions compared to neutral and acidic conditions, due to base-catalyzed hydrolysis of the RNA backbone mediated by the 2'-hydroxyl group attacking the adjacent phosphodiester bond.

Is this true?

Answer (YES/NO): NO